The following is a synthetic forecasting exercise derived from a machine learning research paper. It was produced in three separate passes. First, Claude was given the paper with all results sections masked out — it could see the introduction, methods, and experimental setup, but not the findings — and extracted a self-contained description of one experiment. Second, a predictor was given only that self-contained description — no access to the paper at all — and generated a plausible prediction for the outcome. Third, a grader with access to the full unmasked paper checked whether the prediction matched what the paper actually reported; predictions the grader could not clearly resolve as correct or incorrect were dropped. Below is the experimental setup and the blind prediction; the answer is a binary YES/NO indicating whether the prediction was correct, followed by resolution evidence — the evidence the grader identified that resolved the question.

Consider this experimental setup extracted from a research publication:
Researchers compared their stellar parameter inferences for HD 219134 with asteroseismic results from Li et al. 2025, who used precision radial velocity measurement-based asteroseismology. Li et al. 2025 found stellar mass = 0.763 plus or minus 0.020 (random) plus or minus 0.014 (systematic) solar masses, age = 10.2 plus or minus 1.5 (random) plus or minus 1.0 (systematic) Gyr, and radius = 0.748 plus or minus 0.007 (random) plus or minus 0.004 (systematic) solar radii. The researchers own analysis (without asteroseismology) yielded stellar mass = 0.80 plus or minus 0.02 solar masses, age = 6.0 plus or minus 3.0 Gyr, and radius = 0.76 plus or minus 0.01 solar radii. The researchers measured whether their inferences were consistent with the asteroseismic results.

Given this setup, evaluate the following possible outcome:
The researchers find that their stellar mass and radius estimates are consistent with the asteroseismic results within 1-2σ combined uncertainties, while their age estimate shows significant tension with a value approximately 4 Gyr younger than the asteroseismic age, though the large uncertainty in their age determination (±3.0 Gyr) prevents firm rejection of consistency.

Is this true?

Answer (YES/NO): NO